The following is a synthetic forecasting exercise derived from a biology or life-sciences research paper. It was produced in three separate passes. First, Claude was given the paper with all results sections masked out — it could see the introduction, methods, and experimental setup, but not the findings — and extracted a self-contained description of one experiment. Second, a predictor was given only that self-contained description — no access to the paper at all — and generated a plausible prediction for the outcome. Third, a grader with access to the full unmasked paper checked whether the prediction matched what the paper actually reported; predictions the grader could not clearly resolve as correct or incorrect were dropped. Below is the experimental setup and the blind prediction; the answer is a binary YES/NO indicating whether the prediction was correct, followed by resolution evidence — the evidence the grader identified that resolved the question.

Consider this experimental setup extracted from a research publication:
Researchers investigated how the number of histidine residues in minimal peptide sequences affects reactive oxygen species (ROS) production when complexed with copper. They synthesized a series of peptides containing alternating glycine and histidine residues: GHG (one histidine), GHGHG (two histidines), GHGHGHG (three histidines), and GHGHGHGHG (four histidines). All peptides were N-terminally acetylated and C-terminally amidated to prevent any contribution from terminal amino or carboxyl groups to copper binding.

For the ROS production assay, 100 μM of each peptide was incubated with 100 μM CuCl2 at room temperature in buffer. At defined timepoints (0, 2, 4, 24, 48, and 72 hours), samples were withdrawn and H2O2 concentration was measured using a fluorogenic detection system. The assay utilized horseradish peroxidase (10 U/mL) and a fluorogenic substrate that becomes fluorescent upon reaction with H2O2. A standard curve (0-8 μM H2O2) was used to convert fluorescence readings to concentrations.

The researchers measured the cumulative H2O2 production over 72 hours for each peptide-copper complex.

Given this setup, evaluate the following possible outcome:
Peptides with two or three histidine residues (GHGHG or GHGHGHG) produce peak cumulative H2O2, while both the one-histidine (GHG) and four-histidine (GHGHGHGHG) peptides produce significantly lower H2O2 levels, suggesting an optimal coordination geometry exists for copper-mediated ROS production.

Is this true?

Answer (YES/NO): NO